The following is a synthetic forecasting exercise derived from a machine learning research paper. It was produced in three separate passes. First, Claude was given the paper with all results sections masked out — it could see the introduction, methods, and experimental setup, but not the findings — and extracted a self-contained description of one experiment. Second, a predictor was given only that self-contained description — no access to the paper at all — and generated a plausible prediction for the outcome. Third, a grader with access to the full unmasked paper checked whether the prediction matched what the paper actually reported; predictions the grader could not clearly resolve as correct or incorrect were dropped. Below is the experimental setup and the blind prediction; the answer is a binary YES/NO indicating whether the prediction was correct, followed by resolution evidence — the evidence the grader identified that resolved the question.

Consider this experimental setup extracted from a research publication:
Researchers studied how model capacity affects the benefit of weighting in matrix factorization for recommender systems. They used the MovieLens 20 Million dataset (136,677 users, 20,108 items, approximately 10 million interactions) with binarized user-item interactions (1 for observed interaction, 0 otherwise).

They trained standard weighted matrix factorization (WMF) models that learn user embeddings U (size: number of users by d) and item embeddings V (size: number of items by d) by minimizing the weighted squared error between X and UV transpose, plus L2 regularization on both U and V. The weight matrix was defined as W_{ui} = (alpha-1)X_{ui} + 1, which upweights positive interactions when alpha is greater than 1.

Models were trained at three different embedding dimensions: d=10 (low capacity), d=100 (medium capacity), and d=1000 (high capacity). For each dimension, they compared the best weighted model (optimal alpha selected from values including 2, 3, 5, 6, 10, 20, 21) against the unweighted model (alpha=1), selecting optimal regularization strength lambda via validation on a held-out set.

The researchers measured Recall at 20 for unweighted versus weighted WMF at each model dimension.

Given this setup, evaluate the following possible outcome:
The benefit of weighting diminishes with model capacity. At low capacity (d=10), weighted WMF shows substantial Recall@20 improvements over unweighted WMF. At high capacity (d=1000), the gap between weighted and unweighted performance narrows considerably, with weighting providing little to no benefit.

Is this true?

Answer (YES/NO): NO